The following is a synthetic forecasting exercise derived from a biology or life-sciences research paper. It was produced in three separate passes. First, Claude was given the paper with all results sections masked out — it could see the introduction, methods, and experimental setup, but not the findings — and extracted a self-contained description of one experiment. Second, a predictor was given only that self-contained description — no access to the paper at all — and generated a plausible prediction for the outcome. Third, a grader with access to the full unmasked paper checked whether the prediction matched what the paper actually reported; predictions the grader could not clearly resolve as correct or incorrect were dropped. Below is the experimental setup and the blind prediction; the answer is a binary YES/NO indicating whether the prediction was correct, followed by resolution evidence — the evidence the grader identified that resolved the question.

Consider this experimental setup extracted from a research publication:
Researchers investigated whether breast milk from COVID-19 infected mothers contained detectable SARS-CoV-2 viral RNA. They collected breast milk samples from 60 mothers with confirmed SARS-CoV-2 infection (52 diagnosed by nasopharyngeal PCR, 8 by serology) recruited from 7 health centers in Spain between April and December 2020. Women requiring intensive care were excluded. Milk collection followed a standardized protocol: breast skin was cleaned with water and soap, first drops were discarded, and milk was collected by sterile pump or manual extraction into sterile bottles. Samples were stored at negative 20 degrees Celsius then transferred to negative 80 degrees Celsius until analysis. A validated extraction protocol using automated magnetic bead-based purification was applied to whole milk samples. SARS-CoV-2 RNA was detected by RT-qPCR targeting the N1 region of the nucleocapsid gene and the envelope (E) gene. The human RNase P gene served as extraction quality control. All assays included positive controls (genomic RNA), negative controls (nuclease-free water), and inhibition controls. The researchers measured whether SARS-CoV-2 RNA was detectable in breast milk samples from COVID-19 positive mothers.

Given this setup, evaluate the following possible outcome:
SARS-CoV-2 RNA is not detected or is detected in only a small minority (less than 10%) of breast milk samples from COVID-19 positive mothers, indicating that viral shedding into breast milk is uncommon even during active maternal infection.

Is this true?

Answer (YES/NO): YES